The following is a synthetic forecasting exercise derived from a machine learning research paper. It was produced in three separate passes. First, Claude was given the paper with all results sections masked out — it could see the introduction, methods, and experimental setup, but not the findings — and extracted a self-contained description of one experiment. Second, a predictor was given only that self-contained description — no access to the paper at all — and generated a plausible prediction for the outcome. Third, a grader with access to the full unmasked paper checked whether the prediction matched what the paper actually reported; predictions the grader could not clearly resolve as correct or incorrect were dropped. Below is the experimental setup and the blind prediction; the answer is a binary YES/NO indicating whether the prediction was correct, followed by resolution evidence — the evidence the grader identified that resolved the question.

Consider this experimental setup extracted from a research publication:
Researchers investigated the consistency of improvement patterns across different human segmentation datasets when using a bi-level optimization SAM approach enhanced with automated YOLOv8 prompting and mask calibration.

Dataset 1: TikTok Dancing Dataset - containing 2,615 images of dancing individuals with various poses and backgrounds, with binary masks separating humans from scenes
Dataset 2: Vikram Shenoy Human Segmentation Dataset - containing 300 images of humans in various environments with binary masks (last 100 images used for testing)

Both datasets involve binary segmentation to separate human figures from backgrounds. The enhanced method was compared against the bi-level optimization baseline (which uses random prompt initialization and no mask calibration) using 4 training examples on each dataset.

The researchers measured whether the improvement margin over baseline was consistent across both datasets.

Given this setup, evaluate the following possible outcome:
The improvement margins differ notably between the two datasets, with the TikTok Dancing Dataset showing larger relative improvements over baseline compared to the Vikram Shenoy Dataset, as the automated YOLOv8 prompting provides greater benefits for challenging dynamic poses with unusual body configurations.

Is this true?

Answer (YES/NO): YES